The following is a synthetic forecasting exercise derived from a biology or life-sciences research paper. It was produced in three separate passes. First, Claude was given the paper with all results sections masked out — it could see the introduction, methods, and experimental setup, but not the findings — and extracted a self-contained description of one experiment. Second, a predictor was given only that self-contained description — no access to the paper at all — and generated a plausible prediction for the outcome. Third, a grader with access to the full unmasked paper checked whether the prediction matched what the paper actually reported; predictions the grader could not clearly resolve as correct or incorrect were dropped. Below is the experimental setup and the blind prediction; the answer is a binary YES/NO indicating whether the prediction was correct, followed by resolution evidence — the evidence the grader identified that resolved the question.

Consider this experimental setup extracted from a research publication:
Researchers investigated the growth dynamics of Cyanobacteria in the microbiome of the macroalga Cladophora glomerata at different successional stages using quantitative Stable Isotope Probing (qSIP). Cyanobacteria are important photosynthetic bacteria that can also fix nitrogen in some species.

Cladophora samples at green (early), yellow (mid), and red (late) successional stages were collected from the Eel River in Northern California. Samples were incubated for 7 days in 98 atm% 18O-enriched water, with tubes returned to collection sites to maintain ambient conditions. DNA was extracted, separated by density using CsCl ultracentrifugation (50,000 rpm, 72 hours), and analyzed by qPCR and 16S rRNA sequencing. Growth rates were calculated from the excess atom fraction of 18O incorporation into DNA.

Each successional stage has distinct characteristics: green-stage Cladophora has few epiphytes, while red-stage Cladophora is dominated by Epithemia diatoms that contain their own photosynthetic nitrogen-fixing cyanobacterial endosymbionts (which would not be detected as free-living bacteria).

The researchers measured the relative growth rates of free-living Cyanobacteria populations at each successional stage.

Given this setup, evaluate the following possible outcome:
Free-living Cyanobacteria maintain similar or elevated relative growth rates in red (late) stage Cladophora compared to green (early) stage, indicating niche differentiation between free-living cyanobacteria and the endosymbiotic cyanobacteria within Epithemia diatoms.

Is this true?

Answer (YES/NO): NO